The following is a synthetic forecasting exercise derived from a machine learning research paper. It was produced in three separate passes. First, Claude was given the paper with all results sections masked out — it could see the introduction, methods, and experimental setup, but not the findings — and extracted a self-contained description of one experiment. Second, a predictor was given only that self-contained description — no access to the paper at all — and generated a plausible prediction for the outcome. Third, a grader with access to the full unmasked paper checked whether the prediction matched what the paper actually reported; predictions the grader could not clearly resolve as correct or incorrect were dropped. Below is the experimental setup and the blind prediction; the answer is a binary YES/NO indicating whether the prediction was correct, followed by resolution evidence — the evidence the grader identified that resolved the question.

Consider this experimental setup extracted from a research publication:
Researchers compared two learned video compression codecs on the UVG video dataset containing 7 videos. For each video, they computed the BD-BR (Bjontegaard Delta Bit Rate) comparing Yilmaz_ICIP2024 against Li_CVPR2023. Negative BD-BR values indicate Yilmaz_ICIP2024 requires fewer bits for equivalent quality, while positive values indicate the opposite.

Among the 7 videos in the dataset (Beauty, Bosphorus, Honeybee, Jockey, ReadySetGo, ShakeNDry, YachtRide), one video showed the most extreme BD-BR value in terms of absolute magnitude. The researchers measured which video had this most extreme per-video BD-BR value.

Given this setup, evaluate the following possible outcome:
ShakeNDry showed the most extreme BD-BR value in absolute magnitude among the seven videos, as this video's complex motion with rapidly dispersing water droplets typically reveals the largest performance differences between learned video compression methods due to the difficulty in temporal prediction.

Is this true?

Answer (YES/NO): NO